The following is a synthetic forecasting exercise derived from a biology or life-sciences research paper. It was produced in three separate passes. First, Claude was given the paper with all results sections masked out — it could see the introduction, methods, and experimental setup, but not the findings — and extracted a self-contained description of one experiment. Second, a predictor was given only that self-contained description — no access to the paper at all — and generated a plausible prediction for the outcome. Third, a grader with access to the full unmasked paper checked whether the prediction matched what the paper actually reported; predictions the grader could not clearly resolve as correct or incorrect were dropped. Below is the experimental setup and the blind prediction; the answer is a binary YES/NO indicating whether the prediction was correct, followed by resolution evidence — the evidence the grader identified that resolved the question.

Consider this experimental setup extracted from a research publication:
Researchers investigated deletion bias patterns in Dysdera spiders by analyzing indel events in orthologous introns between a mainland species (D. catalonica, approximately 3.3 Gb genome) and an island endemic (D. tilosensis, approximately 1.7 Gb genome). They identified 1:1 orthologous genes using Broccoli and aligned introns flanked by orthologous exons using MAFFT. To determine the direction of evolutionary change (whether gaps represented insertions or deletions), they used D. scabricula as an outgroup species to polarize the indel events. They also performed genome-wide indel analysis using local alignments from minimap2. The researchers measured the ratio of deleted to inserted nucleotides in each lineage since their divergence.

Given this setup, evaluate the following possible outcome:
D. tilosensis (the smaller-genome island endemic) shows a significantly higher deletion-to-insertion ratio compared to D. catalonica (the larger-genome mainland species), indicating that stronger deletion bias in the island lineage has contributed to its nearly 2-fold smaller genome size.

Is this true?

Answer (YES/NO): YES